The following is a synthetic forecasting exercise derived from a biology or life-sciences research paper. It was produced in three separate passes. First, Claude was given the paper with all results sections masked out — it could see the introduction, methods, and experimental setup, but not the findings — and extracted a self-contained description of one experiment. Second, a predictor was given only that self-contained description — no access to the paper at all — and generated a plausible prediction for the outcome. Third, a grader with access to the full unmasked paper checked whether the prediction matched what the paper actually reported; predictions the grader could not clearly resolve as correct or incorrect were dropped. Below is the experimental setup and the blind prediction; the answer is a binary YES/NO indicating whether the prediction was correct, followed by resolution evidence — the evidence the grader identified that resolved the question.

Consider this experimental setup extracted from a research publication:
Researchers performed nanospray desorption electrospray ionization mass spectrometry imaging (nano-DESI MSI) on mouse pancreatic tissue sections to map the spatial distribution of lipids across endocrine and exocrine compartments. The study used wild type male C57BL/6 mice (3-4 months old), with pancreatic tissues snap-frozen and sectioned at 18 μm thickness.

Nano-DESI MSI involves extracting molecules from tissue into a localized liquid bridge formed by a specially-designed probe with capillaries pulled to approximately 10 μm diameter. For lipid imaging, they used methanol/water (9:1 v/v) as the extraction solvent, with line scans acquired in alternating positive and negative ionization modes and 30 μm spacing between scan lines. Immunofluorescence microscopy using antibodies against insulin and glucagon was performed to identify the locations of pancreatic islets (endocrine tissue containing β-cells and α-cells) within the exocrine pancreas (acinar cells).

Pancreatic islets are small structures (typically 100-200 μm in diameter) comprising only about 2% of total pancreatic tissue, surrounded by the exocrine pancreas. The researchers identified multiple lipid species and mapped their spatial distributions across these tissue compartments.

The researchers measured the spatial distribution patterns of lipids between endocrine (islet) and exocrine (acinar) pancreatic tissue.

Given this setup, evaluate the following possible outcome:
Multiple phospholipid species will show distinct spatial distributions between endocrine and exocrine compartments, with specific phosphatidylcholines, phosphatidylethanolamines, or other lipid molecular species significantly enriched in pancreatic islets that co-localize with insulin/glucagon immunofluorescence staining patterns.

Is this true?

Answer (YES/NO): YES